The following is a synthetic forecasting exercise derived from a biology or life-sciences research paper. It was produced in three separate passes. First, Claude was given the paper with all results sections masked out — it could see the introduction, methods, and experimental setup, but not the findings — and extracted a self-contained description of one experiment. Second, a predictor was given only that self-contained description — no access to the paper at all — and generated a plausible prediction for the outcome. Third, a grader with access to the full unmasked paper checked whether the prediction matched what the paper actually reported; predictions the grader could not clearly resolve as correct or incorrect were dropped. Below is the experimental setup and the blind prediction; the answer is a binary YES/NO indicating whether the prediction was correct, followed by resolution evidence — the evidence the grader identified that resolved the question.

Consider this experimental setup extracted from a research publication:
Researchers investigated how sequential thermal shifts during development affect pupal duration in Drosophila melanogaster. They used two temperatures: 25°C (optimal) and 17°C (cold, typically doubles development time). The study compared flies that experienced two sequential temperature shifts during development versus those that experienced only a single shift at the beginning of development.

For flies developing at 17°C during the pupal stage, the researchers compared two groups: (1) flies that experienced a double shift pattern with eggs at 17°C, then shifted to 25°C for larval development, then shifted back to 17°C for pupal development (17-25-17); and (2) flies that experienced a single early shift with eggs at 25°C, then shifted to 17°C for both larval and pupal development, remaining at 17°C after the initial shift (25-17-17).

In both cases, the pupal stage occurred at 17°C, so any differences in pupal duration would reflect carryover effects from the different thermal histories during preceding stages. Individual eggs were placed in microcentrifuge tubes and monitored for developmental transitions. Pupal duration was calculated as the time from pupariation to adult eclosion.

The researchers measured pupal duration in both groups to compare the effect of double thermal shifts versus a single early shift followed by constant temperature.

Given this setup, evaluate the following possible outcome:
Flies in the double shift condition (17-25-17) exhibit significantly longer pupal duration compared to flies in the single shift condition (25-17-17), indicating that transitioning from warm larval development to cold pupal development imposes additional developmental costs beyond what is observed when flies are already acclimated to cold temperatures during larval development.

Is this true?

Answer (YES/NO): YES